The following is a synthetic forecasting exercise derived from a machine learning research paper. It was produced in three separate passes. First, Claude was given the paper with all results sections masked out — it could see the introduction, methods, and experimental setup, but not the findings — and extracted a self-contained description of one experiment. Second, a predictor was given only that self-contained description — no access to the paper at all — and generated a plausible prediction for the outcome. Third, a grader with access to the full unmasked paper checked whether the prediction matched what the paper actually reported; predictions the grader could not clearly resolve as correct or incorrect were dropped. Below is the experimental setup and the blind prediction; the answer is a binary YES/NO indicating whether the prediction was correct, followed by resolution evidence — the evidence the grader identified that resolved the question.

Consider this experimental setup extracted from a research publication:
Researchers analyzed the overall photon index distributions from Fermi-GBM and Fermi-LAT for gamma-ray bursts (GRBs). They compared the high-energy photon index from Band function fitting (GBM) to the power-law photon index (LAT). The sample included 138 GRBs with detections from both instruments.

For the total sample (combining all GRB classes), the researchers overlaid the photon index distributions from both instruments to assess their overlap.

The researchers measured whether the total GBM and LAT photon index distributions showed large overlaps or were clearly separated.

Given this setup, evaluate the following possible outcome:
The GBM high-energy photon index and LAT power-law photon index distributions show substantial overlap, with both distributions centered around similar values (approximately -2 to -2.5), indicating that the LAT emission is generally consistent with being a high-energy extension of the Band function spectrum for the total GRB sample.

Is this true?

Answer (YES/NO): YES